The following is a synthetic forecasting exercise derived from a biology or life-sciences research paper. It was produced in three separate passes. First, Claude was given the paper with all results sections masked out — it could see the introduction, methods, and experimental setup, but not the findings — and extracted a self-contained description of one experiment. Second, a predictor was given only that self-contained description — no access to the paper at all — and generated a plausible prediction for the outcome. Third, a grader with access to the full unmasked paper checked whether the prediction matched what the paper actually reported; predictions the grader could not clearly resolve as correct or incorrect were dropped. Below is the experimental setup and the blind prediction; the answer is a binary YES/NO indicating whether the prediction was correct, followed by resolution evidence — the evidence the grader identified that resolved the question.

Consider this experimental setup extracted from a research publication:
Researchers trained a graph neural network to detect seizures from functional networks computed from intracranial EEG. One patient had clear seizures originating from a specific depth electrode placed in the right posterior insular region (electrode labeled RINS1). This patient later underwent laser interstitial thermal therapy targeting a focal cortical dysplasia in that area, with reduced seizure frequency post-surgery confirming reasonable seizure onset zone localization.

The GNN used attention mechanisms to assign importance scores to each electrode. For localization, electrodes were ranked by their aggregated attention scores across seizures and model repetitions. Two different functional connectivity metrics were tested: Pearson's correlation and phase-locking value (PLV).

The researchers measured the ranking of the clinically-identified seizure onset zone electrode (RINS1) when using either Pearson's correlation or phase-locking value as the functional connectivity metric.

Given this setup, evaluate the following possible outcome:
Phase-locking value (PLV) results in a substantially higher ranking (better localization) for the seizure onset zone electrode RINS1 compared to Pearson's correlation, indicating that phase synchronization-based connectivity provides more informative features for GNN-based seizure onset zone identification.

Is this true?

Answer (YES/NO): NO